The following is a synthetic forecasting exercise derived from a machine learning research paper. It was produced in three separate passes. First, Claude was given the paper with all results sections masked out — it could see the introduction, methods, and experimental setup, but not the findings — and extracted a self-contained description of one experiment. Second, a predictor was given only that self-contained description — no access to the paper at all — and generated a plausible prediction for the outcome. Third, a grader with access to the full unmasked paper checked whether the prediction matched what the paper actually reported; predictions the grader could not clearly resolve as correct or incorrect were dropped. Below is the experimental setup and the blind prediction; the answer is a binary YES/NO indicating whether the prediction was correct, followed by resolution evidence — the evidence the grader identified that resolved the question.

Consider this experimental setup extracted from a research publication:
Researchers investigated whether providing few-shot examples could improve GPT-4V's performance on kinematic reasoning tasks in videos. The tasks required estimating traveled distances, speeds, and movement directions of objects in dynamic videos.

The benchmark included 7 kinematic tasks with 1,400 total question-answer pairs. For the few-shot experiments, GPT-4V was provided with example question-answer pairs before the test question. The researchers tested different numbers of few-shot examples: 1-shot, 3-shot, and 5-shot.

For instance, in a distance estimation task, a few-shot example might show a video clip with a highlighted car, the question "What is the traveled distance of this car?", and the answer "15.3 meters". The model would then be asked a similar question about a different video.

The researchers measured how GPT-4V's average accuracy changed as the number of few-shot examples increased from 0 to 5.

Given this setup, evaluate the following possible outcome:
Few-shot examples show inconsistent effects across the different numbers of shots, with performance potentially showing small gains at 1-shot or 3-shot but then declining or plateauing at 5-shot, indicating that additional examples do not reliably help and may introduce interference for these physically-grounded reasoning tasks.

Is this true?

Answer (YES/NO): NO